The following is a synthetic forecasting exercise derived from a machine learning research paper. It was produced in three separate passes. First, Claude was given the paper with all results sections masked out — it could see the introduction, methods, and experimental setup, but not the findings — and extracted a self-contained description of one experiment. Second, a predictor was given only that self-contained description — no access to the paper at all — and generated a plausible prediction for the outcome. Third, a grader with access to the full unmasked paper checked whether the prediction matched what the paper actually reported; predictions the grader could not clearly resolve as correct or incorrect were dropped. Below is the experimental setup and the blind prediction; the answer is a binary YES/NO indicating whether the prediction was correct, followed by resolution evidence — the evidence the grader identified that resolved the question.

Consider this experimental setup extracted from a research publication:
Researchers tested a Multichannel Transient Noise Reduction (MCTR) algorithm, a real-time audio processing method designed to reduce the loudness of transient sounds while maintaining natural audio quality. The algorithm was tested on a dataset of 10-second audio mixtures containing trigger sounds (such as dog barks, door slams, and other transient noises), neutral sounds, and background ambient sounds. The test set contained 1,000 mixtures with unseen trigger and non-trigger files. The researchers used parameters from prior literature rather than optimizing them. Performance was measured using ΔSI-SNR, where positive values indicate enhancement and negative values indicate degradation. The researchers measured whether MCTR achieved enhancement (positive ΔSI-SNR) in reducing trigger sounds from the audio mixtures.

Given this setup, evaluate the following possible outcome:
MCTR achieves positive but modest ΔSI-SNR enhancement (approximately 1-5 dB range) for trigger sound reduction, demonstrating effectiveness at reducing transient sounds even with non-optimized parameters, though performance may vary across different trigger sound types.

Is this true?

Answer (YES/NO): NO